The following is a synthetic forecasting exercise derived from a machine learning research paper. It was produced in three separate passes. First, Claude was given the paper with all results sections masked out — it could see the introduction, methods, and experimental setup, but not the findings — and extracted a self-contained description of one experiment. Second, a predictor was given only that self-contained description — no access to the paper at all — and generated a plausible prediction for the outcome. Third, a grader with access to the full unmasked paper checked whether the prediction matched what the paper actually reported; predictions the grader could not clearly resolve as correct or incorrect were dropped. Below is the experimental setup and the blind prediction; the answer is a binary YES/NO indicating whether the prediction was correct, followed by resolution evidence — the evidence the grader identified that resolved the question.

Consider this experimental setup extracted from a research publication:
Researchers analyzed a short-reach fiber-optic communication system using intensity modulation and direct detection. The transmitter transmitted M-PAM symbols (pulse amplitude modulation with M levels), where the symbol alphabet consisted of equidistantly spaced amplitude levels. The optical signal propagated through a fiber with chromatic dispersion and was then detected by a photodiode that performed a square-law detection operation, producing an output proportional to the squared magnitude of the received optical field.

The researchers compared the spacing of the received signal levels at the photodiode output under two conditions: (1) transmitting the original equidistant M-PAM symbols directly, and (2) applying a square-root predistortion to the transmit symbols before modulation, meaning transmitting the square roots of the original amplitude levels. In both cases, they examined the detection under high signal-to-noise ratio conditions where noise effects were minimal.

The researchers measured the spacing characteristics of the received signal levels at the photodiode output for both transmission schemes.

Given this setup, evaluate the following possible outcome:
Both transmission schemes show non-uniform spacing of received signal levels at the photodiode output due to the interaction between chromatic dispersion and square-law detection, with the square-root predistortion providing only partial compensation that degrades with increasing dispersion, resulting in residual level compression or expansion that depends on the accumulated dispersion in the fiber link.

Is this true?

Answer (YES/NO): NO